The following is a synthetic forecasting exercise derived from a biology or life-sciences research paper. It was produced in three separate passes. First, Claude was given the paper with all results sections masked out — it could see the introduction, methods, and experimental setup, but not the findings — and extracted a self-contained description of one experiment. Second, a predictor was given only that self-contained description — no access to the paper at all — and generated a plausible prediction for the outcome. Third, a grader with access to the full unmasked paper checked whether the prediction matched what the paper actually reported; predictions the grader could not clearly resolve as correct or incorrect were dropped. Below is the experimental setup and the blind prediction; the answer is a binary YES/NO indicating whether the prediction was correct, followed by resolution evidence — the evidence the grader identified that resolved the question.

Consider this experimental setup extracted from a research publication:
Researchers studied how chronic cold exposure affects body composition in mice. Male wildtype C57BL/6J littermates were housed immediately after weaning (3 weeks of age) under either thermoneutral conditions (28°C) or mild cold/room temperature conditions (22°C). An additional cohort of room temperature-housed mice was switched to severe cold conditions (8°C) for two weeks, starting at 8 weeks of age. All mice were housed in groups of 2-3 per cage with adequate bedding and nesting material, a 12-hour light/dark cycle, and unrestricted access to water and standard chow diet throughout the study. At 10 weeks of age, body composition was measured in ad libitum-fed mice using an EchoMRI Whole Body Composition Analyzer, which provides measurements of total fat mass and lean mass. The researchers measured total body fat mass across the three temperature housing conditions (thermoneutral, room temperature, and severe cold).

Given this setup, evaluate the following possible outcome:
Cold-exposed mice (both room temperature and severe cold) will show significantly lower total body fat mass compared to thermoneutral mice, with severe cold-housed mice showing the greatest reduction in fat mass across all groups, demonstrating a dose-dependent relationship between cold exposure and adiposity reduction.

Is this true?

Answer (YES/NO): NO